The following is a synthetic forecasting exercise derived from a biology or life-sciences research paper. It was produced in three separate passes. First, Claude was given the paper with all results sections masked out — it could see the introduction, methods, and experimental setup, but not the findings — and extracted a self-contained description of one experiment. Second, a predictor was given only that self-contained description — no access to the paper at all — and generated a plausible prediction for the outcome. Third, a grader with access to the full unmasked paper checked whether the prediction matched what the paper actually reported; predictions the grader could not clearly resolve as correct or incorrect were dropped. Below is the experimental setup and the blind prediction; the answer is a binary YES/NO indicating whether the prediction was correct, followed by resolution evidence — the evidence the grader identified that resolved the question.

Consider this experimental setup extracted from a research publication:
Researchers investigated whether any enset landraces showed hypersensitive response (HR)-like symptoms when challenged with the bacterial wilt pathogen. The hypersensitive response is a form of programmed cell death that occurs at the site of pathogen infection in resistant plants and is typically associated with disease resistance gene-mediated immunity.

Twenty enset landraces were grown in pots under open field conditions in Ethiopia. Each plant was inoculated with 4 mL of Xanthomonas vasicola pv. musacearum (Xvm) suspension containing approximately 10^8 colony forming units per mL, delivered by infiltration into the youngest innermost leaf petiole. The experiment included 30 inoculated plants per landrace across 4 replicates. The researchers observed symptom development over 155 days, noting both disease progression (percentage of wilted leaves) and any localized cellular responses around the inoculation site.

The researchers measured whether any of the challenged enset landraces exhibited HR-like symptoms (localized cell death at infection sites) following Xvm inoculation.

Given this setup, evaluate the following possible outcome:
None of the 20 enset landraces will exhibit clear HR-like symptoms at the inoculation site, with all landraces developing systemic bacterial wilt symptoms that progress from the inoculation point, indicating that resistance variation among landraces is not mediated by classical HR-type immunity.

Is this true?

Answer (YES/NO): NO